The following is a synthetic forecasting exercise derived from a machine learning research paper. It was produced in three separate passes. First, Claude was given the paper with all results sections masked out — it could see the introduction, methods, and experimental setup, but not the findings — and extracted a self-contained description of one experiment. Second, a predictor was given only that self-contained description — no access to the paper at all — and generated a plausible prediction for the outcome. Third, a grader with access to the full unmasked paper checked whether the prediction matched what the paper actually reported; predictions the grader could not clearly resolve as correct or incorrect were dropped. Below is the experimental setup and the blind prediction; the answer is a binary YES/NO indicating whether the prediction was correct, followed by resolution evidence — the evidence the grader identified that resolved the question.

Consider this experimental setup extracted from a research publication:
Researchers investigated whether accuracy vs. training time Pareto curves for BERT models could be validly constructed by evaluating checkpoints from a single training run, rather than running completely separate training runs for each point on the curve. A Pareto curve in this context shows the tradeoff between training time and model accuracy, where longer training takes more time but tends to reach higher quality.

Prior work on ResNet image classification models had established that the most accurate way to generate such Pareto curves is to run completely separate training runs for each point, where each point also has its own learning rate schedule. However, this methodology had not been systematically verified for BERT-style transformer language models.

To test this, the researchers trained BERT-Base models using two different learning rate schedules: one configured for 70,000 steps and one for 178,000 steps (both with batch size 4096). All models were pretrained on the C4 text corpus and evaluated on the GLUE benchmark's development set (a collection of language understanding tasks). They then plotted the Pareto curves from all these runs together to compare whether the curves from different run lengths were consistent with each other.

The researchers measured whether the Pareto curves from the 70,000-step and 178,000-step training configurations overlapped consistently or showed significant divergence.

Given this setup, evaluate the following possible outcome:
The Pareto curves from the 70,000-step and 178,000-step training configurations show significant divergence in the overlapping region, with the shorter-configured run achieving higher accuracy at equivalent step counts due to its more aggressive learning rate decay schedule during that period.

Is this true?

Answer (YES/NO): NO